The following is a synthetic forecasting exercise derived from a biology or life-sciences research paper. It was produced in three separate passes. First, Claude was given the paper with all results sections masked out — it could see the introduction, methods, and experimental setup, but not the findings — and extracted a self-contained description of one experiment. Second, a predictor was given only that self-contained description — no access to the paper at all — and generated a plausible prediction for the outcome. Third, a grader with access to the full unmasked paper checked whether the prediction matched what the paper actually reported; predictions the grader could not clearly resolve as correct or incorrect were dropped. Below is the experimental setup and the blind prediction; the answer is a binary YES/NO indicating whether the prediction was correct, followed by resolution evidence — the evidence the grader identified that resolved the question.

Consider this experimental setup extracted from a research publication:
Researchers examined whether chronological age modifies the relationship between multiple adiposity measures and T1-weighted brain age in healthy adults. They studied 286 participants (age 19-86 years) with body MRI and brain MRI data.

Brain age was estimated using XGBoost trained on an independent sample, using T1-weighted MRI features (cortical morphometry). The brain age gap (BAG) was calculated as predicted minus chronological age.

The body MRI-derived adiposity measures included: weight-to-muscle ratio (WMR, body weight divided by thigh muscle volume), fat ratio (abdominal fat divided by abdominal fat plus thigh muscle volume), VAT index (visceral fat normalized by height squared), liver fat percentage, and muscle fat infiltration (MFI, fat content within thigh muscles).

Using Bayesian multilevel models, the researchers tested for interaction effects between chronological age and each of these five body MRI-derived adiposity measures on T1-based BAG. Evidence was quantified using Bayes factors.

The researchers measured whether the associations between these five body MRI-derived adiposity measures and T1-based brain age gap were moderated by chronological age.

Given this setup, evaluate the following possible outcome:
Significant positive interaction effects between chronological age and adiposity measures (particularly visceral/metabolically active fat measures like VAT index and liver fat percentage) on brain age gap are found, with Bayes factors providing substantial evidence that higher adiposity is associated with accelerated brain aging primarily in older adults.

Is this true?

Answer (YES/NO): NO